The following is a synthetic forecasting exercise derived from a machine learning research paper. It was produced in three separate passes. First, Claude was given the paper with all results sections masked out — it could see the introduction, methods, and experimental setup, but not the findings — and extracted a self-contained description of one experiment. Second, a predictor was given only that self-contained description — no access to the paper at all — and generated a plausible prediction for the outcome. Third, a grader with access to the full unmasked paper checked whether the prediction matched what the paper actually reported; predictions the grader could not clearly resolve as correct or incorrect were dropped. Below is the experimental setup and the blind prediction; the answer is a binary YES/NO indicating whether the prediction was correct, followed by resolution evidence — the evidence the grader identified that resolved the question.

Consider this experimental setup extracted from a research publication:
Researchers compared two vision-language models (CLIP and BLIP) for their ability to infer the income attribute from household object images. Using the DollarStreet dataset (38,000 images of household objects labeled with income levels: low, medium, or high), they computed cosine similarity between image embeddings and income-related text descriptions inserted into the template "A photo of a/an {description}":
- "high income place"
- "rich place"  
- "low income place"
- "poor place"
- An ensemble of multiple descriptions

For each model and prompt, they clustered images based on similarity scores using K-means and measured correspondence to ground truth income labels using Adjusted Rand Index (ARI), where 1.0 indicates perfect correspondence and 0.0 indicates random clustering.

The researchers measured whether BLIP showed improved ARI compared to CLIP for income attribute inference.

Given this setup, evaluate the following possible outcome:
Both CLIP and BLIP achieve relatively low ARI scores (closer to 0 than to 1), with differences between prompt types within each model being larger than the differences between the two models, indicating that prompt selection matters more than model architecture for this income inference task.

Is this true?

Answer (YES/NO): YES